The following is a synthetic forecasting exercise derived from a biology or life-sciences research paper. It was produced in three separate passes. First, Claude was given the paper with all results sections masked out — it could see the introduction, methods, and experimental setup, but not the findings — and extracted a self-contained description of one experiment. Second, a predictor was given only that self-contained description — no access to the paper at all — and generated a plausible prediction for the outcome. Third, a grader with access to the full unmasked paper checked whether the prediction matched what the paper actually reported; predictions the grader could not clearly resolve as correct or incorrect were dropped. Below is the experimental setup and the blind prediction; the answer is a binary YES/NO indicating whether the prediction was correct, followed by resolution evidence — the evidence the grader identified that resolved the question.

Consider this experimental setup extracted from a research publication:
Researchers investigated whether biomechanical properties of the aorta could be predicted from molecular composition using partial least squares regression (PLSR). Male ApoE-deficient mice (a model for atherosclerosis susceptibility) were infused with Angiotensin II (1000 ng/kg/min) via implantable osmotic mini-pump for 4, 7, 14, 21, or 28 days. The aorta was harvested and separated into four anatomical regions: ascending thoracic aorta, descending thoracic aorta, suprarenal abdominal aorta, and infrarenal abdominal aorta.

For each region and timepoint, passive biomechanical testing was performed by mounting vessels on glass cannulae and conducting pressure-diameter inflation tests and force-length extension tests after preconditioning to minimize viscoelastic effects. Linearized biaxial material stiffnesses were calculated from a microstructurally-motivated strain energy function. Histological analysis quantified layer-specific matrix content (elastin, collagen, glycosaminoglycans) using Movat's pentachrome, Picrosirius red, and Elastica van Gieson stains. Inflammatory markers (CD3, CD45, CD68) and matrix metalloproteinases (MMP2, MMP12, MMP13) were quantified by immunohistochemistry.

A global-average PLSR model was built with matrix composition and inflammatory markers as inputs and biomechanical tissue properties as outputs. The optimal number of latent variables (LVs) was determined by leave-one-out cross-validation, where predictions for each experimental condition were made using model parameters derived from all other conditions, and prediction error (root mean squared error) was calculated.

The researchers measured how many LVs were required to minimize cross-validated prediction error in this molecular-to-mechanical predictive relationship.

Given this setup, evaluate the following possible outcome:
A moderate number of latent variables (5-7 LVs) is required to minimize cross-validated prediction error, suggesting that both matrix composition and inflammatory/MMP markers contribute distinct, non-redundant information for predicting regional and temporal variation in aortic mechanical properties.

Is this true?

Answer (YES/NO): NO